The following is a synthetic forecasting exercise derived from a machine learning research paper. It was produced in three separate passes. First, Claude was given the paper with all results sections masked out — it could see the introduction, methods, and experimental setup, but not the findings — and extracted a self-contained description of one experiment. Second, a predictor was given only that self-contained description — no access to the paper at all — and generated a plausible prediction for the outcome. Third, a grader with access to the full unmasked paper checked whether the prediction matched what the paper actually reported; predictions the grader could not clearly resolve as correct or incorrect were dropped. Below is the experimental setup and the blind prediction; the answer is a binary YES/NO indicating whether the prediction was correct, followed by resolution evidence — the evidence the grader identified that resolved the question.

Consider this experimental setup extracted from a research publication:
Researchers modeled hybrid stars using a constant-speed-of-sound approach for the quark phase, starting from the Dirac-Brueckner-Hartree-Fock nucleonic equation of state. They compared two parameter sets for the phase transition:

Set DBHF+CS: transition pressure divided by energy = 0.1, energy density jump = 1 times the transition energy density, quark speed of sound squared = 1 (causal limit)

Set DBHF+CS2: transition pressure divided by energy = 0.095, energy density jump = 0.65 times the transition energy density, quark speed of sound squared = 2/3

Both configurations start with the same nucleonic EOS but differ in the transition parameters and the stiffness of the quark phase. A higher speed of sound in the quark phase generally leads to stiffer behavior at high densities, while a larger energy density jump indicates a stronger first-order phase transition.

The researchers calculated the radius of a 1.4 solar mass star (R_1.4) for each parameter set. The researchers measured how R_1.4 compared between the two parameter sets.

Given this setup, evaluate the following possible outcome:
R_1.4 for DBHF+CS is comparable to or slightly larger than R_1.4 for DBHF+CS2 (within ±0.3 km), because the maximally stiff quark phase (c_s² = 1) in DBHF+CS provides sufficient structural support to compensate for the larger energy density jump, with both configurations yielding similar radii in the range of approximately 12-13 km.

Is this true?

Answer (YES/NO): NO